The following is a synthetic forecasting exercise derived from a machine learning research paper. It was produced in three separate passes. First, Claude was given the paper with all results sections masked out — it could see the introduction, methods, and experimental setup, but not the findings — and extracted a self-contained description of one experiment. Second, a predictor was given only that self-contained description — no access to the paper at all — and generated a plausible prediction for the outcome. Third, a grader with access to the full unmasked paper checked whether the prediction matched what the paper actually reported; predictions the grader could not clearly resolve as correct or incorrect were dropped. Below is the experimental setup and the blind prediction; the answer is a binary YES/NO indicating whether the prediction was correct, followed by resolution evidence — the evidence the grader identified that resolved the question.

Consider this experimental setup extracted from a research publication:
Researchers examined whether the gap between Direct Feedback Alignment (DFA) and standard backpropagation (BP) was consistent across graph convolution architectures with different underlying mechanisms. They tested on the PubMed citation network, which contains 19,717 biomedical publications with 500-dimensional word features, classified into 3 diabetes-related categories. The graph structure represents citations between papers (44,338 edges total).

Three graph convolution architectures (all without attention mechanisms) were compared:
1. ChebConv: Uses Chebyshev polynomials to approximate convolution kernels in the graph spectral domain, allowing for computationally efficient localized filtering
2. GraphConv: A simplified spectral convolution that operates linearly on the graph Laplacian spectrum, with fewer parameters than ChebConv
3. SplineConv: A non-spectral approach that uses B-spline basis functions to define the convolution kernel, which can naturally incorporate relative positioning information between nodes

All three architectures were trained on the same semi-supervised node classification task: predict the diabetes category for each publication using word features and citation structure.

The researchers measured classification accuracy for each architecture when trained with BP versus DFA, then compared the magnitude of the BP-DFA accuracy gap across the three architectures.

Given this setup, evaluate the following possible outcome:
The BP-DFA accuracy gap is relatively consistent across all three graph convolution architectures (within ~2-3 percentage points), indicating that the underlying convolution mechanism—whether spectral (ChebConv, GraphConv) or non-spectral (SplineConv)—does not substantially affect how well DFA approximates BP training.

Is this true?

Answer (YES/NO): NO